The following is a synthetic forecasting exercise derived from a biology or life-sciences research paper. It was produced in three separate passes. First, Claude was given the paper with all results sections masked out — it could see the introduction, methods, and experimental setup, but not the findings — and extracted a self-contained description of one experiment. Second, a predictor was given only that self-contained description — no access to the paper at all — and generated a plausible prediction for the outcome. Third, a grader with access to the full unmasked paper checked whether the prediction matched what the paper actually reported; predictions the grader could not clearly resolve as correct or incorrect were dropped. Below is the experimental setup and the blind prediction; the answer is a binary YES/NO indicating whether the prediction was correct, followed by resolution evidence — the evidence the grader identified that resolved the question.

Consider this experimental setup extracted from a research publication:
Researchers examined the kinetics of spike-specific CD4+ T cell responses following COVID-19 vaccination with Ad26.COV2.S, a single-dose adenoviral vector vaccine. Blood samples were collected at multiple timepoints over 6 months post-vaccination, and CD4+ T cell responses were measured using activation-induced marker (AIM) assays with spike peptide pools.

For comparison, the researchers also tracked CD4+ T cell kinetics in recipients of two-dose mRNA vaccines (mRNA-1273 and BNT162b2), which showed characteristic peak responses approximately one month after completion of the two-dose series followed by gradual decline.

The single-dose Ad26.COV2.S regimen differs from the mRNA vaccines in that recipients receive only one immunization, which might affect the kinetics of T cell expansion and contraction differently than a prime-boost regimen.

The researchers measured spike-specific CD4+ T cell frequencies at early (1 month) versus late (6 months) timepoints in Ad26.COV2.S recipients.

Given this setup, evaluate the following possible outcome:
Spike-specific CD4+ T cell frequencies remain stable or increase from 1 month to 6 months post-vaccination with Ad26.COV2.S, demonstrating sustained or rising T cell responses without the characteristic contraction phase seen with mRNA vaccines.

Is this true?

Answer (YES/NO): NO